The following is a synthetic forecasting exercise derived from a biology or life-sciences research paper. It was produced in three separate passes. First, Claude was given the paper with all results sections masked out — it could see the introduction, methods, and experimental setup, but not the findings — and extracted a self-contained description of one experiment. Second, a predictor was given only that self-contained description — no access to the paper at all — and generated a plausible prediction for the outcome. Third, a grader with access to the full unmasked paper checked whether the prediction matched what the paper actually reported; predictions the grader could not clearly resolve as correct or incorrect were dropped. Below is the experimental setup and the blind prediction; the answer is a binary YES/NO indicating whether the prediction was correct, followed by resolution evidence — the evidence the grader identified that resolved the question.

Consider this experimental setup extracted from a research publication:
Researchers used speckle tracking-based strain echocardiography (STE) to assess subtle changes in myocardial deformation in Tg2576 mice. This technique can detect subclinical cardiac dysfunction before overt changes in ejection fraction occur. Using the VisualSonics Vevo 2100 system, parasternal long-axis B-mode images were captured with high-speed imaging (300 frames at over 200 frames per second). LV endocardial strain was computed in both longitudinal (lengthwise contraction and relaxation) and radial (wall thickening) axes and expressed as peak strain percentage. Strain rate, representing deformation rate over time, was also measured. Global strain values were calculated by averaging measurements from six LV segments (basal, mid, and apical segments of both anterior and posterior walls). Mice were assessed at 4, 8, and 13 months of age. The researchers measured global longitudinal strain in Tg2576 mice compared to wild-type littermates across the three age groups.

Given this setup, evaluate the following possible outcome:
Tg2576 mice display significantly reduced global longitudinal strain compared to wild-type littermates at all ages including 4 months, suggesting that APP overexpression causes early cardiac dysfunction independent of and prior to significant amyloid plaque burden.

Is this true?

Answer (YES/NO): NO